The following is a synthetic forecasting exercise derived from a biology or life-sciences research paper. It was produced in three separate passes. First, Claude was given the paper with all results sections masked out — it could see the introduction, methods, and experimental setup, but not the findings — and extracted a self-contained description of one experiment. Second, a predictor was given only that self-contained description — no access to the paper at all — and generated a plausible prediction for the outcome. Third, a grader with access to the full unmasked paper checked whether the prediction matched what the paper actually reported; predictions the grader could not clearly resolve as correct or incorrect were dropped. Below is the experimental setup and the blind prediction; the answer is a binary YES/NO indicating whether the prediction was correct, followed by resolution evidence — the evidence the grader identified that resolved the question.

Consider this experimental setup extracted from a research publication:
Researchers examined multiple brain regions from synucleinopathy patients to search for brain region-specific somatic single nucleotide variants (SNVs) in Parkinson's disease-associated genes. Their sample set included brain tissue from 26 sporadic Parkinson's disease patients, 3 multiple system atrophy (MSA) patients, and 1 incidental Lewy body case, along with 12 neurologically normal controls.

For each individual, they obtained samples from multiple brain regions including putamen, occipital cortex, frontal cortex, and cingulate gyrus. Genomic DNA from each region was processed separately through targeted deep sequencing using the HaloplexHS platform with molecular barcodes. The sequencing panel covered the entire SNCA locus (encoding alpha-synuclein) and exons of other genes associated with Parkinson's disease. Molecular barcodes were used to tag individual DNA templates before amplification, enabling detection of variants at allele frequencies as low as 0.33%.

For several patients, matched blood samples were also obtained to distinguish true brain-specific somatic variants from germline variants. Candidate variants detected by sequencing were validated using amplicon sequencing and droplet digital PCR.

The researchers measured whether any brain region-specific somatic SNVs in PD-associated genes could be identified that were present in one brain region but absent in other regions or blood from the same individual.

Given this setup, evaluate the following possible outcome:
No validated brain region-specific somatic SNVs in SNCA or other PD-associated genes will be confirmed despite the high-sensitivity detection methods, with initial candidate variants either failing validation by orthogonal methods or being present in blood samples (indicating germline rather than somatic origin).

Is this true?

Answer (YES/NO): YES